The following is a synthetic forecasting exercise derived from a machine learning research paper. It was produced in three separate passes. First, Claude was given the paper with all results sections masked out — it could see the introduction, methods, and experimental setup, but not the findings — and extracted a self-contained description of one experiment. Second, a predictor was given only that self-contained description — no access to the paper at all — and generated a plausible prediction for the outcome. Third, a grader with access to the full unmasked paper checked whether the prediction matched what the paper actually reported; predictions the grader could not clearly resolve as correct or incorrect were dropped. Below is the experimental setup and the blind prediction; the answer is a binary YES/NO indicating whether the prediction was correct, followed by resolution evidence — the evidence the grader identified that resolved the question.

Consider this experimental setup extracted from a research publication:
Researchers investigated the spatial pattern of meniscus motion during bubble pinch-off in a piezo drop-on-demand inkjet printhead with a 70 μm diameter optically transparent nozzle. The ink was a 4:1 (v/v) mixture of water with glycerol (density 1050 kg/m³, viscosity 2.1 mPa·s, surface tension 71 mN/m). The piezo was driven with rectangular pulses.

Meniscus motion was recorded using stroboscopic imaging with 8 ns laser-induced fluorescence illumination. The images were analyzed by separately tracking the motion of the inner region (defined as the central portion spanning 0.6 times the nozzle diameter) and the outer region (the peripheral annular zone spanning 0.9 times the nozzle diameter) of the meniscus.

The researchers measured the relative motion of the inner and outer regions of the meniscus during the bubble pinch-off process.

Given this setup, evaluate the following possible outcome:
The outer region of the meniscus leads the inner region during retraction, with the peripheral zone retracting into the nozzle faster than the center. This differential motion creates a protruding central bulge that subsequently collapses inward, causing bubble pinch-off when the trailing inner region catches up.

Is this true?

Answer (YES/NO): NO